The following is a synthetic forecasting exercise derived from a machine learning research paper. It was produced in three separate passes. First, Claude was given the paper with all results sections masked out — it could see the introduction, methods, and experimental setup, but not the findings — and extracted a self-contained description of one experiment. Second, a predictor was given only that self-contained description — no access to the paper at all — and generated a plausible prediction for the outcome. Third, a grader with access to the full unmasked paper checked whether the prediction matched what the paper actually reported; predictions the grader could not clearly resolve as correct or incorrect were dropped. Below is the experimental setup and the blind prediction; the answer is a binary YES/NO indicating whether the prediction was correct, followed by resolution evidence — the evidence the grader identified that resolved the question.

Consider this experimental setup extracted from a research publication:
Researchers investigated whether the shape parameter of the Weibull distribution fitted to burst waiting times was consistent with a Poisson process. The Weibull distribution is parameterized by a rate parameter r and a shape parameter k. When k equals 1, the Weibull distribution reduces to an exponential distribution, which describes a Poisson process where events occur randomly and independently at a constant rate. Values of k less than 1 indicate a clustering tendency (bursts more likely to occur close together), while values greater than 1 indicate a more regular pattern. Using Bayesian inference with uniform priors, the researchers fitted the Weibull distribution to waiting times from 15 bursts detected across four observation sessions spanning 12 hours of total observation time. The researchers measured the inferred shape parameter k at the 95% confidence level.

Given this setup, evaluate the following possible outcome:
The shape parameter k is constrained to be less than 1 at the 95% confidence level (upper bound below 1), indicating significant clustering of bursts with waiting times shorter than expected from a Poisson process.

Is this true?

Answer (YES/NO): NO